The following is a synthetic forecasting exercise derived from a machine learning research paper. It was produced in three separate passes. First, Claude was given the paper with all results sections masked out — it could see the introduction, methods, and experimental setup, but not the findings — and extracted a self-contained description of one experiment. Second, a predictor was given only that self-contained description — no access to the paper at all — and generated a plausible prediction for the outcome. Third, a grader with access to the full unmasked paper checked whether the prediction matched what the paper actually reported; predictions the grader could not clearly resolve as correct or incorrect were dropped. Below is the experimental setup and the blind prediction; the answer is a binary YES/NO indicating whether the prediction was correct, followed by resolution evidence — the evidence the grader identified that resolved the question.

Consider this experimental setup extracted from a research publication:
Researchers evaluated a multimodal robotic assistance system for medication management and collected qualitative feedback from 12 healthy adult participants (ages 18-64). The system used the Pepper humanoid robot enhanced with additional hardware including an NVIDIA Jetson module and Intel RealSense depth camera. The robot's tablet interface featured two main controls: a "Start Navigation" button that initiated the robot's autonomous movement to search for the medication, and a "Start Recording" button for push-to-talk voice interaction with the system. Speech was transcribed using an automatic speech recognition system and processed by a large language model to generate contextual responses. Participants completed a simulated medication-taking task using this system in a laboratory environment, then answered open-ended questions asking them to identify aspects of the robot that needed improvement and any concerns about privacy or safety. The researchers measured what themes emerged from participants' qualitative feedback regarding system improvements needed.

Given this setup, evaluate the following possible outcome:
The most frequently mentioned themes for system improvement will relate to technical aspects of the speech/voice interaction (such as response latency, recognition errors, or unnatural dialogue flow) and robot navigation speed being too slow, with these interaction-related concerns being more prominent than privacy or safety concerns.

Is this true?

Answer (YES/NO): NO